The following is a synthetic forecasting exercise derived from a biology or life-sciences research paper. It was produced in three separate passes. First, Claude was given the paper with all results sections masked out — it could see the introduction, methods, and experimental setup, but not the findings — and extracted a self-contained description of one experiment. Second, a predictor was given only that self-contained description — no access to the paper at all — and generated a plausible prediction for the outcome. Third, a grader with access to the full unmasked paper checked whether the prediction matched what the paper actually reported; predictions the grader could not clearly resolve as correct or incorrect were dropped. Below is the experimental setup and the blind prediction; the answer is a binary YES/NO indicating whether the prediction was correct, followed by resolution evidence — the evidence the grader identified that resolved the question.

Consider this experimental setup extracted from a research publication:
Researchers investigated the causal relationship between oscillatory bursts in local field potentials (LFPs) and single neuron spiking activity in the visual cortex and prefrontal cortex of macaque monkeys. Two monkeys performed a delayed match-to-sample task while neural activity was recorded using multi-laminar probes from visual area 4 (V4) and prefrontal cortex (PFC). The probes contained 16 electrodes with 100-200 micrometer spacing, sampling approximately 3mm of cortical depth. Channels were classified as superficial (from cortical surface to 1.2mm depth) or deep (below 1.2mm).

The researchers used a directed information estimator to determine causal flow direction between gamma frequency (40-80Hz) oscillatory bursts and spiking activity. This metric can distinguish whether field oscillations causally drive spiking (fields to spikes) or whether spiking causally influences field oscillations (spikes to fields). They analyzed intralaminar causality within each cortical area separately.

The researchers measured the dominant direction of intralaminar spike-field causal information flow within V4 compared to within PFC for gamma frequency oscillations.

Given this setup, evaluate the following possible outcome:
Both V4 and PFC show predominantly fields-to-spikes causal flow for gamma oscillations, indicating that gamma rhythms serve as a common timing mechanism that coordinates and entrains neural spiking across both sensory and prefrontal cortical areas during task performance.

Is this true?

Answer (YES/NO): NO